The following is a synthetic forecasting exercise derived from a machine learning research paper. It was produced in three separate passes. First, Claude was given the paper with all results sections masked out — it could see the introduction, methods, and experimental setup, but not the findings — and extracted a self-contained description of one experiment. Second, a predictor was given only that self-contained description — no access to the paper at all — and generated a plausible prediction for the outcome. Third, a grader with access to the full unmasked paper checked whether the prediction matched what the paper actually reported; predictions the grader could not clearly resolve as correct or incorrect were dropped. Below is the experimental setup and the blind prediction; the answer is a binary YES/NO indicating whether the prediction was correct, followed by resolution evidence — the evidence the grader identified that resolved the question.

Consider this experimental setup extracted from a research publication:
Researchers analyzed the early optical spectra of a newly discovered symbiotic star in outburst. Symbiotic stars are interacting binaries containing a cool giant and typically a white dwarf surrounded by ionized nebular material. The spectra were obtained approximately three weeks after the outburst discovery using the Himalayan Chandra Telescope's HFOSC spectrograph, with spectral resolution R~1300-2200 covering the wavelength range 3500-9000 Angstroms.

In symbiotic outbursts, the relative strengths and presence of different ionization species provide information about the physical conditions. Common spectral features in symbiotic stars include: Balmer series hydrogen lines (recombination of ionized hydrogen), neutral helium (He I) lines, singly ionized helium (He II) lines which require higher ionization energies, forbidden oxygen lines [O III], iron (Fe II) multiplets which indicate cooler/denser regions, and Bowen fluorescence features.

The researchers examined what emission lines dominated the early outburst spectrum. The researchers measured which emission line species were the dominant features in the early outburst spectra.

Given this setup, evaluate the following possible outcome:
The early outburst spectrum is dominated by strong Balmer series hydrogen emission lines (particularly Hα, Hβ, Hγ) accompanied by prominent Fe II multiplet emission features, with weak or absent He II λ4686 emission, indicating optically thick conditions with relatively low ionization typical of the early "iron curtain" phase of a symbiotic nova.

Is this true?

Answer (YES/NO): NO